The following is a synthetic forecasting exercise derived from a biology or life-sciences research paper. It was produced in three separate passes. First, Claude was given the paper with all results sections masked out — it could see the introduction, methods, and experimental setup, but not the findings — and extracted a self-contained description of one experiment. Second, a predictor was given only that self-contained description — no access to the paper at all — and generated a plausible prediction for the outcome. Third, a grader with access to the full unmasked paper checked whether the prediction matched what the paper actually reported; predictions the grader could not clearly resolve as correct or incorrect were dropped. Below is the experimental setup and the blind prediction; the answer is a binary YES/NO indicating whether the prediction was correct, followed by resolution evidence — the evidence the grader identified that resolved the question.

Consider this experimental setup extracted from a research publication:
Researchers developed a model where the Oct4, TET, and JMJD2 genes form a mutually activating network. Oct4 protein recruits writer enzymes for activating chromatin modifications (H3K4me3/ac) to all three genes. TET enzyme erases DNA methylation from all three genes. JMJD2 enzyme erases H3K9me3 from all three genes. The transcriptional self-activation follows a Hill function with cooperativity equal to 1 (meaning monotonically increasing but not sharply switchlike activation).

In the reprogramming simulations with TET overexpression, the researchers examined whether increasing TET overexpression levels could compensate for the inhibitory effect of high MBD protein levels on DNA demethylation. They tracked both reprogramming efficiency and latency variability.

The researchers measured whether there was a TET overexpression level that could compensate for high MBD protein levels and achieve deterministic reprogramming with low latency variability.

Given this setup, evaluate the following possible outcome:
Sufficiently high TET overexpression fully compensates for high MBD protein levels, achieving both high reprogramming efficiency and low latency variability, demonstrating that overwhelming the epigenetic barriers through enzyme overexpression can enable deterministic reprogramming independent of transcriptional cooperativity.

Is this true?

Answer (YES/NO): NO